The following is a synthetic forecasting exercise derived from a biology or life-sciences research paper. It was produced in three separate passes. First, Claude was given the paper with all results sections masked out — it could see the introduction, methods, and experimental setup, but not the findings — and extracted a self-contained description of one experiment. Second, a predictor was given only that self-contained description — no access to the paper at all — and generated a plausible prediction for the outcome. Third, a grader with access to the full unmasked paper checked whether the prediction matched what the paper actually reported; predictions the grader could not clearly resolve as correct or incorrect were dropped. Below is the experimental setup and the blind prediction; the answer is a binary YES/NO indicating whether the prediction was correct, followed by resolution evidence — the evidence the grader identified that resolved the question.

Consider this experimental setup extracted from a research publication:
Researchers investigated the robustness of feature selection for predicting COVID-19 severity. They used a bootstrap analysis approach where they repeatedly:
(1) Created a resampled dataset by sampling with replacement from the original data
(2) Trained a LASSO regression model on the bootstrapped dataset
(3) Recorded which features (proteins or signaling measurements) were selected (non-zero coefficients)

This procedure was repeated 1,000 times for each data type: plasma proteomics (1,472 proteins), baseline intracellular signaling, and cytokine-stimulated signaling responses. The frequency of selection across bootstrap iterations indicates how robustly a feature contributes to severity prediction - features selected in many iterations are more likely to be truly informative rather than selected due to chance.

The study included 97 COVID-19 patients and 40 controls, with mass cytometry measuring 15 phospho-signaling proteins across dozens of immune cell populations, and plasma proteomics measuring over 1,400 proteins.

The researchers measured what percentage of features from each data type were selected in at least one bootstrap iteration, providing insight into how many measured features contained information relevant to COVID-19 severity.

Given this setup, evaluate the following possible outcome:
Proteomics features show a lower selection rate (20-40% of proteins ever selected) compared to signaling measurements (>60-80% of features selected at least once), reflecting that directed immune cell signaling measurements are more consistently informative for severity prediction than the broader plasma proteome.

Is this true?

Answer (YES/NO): NO